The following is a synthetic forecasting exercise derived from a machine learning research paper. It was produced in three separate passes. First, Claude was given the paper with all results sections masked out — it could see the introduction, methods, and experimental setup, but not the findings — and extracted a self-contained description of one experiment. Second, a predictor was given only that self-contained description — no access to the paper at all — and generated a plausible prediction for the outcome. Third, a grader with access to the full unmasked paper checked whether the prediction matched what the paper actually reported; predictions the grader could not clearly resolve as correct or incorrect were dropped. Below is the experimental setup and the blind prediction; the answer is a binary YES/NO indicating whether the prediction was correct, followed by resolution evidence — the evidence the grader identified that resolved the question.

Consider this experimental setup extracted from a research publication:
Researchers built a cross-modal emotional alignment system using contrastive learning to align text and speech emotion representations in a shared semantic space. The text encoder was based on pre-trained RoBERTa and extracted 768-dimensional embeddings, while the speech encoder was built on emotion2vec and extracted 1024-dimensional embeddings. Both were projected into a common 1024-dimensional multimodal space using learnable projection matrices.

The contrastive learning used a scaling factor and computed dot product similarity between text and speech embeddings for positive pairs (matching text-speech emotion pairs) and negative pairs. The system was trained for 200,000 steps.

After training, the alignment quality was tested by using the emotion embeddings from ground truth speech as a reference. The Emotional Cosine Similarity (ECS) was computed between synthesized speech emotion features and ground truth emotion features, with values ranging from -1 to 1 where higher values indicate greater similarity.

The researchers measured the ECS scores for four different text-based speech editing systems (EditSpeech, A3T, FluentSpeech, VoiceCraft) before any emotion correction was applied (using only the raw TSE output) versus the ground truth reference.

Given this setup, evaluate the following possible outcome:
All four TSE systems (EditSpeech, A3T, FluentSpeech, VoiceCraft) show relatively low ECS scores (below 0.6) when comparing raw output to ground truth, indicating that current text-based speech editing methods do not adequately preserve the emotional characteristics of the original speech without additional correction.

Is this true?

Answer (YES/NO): NO